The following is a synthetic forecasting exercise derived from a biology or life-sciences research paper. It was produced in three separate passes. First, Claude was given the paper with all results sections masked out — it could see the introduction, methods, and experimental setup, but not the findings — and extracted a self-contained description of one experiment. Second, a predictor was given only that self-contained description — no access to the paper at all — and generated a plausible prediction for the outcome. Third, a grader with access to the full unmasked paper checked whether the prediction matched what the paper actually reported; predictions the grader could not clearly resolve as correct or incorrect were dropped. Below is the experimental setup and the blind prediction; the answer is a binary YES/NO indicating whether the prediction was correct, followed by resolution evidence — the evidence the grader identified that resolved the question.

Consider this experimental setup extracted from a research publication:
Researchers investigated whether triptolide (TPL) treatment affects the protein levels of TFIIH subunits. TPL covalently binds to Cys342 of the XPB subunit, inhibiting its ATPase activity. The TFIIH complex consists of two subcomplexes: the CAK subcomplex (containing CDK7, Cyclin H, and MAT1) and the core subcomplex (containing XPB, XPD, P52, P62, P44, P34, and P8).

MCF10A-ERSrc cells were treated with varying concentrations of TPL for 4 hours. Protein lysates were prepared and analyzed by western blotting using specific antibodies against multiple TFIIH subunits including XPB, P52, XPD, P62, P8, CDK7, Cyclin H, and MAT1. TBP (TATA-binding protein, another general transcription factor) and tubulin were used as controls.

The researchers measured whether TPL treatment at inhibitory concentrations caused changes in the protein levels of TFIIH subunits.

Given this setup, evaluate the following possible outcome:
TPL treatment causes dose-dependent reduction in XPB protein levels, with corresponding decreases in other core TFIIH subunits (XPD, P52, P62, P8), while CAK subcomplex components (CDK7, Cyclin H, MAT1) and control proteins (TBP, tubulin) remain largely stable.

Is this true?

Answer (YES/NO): NO